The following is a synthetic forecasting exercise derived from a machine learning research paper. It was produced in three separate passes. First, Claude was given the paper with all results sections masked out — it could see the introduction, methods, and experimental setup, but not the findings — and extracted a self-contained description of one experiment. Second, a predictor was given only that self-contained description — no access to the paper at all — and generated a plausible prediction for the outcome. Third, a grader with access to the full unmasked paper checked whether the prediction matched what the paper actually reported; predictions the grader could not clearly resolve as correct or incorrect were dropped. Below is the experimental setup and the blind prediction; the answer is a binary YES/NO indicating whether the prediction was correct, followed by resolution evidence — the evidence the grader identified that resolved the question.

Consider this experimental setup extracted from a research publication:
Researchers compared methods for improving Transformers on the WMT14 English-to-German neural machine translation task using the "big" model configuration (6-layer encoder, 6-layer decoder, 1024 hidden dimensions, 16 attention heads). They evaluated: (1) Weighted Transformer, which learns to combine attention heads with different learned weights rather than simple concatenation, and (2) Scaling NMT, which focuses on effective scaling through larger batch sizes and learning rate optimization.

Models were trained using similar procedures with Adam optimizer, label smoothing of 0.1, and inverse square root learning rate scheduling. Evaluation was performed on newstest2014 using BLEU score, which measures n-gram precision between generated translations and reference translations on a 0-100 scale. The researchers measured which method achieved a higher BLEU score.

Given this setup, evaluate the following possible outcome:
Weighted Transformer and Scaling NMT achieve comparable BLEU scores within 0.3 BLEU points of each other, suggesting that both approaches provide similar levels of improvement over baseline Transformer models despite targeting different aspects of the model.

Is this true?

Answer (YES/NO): NO